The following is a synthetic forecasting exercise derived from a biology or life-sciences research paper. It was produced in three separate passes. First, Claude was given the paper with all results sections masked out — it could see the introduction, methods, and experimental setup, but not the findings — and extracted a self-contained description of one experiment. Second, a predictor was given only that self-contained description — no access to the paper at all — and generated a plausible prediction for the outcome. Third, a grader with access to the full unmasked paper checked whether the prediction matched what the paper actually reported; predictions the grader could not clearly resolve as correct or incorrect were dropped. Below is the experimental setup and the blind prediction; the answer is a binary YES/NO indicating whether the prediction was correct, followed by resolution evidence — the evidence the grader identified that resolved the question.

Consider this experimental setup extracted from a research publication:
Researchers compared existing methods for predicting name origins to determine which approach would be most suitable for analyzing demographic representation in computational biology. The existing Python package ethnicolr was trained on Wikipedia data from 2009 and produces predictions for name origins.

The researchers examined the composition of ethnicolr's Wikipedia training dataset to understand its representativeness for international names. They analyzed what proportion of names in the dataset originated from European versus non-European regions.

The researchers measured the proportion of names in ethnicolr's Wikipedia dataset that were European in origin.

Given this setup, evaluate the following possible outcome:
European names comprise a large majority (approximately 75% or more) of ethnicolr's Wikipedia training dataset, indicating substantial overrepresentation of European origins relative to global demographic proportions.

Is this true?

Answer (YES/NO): YES